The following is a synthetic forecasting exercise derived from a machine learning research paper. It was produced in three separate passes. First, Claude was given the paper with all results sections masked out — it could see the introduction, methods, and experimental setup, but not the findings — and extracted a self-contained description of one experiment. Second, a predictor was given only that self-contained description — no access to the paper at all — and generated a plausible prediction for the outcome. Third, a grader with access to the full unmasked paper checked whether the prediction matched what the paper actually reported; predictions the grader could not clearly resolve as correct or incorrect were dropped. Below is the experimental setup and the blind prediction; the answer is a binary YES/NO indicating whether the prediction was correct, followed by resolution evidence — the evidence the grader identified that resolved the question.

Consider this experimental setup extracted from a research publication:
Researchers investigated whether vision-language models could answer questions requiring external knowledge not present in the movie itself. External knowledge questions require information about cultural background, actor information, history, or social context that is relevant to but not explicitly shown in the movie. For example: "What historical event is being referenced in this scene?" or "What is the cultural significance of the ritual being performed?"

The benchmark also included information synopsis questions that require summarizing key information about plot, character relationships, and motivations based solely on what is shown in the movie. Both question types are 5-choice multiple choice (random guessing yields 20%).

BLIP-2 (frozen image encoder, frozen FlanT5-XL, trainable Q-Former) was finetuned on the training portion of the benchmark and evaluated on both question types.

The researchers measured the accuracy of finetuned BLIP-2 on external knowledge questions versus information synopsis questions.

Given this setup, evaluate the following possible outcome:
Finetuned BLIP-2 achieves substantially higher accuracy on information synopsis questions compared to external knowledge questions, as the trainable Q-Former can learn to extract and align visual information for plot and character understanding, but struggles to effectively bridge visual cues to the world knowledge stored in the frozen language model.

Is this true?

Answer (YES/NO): NO